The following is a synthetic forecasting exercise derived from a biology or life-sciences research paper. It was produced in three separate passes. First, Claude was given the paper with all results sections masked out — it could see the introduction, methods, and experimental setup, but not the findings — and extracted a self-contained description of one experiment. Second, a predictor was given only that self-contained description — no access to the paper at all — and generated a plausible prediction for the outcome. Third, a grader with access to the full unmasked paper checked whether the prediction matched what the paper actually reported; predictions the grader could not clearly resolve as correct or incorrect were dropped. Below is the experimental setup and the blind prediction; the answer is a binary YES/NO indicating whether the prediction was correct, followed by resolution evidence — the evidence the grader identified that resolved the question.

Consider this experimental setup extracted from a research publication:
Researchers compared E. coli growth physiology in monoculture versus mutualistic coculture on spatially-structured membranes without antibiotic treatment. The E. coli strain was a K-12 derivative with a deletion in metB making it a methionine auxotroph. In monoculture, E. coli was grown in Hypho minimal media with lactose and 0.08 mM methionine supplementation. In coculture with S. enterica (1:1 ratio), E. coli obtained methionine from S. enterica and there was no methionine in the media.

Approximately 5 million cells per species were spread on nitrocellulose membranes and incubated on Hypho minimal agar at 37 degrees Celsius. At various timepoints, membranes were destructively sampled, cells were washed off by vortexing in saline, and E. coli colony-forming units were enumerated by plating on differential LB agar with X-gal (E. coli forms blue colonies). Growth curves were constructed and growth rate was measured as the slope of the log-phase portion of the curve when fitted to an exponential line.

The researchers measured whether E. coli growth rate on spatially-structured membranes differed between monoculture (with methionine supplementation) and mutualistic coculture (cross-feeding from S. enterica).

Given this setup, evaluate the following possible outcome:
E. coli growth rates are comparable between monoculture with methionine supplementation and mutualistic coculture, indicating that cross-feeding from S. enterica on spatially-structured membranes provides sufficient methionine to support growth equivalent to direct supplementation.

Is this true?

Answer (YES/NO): NO